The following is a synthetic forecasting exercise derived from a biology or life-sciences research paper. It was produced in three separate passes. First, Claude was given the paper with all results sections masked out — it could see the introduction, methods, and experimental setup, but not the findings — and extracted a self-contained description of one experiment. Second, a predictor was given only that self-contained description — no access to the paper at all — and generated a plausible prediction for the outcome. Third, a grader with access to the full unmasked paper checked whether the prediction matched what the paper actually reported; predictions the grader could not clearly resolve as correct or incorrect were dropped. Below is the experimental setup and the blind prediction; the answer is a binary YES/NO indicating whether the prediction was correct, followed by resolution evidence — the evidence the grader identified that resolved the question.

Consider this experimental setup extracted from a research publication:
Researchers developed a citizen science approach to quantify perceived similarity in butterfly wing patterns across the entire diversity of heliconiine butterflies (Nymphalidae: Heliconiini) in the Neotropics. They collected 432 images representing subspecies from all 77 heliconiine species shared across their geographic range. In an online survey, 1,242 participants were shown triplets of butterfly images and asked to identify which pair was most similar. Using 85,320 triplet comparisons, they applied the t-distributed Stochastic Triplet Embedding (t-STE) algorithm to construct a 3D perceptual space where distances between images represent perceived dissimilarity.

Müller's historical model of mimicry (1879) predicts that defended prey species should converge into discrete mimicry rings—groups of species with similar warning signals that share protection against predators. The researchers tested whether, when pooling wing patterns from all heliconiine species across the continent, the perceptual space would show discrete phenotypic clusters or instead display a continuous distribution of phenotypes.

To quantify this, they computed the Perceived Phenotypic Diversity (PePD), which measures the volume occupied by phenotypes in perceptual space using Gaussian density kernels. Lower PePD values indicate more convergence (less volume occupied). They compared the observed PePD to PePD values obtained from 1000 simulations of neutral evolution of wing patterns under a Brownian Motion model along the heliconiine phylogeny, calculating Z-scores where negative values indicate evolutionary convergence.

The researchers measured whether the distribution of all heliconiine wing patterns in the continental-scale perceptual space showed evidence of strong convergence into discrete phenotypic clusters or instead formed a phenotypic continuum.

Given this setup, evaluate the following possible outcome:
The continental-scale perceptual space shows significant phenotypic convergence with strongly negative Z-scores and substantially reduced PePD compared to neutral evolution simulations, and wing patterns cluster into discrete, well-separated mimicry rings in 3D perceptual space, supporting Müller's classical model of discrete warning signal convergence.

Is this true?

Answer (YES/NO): NO